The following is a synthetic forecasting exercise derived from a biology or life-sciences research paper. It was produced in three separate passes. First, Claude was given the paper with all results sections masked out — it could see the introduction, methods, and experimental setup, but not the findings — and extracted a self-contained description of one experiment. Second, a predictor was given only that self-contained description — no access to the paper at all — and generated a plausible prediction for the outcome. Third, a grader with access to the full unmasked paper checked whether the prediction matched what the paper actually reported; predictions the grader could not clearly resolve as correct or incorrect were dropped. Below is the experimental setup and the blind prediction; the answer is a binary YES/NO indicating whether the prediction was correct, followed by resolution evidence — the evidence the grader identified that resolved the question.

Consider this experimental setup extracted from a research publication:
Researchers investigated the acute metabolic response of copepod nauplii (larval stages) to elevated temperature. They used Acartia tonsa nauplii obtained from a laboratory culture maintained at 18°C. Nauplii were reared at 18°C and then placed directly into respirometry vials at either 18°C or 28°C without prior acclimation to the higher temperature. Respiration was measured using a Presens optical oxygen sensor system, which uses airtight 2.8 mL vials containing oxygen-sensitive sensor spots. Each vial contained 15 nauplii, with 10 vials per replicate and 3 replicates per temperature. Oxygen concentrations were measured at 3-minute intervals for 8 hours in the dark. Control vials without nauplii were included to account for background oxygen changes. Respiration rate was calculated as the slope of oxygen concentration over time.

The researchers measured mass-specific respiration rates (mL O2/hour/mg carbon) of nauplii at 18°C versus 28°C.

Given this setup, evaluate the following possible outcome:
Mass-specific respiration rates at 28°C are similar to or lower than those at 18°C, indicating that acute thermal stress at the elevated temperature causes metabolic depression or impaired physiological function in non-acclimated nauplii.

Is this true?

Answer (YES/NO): NO